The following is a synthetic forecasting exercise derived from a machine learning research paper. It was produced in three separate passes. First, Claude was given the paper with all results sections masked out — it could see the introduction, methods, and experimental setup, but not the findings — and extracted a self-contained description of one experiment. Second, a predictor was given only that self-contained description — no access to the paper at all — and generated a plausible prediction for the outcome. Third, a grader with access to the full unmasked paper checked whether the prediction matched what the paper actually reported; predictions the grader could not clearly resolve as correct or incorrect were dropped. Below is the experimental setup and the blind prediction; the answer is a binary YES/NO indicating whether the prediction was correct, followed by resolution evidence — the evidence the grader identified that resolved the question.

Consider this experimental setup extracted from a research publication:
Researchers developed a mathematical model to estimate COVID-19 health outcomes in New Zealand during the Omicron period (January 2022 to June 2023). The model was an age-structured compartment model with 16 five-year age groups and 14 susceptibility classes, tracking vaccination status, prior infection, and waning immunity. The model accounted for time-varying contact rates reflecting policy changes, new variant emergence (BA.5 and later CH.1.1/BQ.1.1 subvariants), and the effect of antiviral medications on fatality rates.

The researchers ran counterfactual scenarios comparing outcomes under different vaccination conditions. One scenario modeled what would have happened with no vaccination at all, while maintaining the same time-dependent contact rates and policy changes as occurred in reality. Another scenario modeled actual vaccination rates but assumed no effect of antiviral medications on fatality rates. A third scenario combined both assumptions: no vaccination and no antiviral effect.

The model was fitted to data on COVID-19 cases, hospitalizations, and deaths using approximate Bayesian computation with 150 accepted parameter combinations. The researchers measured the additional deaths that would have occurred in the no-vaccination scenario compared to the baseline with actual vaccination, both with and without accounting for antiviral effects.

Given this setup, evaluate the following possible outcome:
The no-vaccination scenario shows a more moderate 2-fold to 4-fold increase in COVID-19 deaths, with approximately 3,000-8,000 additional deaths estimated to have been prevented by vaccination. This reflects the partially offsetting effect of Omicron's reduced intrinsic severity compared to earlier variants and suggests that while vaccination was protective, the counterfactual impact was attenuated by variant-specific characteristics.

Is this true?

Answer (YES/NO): NO